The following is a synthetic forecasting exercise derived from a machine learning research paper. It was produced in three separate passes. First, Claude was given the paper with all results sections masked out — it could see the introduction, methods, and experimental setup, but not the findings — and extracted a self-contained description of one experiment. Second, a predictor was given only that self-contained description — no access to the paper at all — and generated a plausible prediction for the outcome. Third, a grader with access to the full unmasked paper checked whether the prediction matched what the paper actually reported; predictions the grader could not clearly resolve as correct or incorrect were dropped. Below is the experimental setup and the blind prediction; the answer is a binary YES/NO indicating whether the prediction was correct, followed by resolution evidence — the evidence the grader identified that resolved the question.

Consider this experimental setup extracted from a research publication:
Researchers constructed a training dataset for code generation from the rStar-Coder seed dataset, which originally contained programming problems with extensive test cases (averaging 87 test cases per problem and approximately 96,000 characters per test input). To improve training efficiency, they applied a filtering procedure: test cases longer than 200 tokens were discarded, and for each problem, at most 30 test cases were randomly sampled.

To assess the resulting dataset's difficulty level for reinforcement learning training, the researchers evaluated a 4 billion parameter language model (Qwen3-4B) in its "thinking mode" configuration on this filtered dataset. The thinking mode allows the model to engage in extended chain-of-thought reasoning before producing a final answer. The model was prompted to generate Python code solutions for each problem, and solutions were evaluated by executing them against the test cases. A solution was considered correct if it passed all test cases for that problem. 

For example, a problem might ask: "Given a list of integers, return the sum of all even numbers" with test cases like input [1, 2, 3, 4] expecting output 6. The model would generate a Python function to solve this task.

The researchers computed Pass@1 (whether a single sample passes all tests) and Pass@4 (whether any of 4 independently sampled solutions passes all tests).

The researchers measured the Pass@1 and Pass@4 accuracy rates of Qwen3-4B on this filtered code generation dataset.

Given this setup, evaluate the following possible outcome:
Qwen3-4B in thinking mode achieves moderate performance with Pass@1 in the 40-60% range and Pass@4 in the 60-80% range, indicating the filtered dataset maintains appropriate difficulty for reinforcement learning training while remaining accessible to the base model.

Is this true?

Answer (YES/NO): NO